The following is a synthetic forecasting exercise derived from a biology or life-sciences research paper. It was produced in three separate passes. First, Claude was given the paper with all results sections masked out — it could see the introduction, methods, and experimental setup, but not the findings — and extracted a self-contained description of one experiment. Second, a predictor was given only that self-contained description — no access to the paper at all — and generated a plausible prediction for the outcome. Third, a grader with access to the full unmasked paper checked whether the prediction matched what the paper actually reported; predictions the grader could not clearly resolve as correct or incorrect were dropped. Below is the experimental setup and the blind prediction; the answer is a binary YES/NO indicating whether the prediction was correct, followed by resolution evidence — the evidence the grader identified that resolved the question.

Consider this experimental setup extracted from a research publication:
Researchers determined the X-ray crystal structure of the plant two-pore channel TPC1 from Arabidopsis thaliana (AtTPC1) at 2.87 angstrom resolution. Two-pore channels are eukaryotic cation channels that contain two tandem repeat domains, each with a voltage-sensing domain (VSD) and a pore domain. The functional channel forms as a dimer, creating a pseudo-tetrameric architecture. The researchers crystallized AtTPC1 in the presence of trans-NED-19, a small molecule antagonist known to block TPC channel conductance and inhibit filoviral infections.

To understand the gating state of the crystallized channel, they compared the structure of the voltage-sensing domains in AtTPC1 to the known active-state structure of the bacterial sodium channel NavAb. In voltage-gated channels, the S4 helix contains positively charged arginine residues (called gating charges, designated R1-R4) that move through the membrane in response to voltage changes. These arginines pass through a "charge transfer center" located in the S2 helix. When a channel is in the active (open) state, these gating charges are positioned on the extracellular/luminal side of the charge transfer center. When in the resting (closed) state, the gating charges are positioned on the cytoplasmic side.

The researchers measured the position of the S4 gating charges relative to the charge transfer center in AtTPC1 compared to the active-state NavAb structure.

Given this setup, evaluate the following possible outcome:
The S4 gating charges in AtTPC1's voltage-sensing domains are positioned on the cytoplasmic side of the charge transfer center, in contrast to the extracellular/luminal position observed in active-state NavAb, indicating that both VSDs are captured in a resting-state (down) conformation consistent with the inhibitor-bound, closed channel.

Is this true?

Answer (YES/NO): NO